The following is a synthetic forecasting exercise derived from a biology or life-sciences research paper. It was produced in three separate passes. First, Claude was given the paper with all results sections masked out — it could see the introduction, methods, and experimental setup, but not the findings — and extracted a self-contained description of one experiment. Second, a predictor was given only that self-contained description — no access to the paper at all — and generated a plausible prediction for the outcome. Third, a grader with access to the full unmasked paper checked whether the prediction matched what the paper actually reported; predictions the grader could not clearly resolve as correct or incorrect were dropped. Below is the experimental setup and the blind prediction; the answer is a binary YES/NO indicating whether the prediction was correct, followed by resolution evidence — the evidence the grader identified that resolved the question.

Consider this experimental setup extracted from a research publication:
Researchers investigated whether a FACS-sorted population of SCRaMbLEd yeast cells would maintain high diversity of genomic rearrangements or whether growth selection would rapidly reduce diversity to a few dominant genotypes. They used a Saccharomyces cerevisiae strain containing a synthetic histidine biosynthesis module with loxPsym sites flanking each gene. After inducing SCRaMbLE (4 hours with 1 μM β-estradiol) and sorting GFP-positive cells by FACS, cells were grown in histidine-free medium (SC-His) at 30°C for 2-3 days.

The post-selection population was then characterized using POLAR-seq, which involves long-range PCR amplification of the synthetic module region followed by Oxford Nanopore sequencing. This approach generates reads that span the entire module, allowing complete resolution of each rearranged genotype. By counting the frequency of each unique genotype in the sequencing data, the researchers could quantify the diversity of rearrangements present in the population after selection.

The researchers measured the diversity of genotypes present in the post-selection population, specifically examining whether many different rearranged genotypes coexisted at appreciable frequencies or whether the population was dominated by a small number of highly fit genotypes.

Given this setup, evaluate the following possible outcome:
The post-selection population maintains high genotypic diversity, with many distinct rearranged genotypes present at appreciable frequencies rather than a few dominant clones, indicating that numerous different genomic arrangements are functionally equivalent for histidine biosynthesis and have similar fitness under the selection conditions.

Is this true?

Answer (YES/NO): NO